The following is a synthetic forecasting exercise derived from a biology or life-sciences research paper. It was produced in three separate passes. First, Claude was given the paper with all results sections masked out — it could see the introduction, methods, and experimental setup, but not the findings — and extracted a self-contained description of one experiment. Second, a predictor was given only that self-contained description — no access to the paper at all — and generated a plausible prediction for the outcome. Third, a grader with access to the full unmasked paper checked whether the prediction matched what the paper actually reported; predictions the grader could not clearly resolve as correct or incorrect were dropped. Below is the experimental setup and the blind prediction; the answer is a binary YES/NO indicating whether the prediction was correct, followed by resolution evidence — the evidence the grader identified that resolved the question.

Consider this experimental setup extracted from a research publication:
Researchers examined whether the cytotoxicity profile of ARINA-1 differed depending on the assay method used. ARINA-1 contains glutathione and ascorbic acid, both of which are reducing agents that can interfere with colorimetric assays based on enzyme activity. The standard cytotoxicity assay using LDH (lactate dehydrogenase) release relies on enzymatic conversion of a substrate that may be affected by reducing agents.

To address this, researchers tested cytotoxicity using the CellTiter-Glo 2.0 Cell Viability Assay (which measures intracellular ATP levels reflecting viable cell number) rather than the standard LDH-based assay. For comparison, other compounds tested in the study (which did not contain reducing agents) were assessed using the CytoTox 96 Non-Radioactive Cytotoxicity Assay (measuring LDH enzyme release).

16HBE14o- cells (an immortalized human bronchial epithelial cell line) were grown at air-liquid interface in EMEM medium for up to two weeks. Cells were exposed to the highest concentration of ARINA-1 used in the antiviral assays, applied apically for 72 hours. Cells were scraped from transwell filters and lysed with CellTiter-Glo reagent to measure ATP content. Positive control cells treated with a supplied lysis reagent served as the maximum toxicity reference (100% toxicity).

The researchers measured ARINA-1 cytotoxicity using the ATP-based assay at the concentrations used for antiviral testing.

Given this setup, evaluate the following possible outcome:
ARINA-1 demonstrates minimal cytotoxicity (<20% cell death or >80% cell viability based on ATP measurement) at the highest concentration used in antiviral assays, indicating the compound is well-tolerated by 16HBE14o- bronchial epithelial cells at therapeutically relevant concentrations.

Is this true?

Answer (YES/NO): YES